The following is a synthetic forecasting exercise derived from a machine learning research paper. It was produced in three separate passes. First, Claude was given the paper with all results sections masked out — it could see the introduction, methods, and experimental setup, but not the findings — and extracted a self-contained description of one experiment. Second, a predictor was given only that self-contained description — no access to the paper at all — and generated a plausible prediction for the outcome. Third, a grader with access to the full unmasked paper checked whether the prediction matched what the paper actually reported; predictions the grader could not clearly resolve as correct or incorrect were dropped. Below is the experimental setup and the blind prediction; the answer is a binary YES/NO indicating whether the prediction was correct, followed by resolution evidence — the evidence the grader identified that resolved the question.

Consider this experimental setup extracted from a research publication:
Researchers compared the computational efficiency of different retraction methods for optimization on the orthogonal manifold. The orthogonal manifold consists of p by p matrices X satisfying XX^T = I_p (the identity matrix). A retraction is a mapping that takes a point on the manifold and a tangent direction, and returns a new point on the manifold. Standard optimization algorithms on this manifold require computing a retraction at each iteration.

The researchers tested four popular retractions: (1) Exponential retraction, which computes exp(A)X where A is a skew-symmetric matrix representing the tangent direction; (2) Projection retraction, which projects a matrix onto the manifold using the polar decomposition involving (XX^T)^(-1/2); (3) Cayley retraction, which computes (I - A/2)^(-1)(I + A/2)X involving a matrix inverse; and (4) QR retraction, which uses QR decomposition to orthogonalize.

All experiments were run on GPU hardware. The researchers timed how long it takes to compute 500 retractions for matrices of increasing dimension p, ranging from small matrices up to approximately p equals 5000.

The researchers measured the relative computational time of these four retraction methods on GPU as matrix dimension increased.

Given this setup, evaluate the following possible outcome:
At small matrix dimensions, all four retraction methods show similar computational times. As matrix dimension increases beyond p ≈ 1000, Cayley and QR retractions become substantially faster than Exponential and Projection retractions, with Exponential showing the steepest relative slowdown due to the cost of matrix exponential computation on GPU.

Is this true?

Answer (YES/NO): NO